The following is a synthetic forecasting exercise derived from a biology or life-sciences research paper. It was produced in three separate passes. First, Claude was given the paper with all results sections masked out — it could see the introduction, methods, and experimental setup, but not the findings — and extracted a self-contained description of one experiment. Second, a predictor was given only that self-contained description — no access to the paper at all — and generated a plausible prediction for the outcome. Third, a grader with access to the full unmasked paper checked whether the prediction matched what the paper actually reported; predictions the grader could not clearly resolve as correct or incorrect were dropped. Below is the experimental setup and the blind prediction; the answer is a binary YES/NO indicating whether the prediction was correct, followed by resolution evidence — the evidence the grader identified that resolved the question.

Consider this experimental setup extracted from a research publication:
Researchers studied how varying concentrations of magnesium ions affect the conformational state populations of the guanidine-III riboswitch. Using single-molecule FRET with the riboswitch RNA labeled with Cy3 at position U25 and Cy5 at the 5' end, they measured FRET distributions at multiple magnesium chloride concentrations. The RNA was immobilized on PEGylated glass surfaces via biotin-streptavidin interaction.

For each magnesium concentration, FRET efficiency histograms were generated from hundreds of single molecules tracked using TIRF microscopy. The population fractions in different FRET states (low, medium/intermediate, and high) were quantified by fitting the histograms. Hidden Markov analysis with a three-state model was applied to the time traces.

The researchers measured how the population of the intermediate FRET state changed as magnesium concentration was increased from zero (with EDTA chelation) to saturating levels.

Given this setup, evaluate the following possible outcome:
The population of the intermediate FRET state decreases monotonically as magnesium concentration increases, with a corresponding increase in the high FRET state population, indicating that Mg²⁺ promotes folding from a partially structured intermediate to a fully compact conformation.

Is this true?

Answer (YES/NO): NO